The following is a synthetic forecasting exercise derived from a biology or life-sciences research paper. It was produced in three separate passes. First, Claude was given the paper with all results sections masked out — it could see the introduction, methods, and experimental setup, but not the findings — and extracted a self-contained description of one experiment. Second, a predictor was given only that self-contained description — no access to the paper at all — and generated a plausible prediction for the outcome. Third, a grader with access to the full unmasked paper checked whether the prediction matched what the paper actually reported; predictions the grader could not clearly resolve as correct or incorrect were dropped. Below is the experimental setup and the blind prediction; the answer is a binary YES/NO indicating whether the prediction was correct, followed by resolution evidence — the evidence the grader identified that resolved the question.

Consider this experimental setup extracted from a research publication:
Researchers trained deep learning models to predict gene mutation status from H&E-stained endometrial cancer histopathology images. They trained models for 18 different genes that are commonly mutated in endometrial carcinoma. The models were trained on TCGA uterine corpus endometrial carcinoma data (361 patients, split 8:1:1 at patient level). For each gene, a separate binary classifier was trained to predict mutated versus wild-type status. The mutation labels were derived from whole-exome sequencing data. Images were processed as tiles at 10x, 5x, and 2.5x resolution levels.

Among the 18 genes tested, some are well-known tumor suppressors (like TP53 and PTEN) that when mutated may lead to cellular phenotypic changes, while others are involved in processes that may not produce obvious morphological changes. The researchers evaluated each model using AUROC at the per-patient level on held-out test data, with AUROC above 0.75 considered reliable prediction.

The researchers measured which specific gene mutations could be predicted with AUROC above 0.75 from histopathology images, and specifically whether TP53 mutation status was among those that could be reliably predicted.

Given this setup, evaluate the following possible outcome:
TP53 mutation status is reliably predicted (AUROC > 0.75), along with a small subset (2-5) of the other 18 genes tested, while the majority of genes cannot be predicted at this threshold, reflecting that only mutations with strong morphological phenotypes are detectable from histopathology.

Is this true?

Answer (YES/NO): YES